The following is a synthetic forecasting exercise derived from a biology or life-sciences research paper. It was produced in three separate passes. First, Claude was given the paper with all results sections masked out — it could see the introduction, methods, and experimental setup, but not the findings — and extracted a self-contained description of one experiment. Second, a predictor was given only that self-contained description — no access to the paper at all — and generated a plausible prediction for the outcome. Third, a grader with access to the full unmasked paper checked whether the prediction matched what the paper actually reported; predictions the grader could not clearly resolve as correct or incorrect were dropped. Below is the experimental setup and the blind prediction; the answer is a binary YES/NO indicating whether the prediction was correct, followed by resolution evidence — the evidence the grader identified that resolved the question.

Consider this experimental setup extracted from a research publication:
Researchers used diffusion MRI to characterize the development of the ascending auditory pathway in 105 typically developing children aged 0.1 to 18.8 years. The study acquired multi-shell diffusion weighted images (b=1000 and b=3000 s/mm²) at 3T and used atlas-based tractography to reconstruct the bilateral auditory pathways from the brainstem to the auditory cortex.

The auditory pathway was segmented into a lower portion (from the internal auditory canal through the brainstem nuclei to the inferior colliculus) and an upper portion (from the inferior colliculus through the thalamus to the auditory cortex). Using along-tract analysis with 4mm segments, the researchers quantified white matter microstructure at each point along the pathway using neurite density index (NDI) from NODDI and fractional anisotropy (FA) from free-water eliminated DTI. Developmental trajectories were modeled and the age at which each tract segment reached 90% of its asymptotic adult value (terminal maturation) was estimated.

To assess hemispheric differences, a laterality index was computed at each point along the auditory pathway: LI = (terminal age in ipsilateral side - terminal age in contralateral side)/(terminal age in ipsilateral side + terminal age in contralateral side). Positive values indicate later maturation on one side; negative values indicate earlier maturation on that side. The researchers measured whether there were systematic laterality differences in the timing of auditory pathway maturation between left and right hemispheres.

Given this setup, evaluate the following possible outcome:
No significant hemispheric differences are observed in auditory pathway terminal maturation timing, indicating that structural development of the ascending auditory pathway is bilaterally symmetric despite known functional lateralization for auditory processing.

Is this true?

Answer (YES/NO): NO